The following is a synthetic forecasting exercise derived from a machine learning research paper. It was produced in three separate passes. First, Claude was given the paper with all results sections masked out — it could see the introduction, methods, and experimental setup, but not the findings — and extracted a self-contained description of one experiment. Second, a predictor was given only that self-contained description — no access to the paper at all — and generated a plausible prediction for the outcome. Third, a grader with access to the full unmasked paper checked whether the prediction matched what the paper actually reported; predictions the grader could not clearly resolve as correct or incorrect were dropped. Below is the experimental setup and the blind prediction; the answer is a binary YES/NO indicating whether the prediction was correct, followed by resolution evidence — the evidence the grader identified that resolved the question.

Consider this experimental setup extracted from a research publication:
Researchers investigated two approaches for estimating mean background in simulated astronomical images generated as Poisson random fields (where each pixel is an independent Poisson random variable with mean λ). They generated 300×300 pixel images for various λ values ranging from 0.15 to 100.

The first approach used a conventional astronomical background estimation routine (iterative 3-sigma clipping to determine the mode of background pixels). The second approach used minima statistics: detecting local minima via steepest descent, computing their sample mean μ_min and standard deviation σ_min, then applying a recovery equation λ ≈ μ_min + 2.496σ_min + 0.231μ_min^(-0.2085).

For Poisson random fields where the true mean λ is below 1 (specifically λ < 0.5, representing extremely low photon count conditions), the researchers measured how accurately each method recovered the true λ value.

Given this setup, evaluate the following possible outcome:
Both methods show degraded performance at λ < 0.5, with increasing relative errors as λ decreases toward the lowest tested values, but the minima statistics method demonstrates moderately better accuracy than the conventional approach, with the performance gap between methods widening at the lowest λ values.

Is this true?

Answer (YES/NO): NO